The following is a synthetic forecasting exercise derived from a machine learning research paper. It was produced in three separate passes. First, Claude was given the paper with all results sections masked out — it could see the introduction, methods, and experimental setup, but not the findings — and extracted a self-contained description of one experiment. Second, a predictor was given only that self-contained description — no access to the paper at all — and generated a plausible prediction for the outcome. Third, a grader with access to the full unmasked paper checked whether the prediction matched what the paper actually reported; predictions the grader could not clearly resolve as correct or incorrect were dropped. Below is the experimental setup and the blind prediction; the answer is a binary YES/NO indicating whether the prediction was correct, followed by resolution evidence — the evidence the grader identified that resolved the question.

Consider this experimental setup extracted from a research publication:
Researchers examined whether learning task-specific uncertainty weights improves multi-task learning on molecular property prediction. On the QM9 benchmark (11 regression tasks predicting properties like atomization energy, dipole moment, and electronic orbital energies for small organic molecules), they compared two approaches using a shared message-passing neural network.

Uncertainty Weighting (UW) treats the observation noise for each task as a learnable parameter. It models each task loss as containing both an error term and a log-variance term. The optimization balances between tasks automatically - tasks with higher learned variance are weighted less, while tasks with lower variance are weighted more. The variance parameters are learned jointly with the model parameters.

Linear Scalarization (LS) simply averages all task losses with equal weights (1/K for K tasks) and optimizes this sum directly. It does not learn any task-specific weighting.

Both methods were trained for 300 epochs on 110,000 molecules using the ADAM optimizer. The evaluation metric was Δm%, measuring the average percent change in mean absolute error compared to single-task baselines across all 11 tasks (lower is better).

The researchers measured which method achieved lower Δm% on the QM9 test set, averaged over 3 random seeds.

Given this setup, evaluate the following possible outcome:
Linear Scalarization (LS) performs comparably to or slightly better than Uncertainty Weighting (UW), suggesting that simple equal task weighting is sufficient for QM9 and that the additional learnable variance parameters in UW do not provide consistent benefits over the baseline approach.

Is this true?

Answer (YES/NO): NO